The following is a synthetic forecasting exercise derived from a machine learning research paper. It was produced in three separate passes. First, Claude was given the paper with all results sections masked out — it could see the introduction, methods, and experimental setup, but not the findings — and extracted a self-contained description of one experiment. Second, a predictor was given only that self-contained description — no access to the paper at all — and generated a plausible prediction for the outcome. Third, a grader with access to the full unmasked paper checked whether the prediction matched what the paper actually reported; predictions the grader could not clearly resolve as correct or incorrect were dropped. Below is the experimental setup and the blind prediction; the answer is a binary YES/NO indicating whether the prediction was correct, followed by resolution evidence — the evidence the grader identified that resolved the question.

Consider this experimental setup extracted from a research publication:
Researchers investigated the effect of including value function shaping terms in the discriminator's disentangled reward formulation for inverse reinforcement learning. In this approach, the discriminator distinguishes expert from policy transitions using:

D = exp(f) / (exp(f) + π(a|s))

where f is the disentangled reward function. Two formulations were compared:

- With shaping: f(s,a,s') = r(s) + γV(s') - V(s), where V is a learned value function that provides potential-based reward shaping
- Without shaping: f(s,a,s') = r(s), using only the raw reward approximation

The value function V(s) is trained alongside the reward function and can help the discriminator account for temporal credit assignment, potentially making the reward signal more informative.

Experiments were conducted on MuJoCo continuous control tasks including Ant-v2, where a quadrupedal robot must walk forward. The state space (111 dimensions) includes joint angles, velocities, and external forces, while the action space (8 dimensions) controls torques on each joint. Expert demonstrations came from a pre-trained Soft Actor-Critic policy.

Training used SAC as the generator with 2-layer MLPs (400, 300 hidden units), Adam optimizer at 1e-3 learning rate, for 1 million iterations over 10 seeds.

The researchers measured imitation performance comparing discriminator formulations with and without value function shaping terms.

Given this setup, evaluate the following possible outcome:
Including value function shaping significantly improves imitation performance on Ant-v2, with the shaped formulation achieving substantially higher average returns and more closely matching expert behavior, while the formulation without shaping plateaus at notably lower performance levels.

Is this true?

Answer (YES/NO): NO